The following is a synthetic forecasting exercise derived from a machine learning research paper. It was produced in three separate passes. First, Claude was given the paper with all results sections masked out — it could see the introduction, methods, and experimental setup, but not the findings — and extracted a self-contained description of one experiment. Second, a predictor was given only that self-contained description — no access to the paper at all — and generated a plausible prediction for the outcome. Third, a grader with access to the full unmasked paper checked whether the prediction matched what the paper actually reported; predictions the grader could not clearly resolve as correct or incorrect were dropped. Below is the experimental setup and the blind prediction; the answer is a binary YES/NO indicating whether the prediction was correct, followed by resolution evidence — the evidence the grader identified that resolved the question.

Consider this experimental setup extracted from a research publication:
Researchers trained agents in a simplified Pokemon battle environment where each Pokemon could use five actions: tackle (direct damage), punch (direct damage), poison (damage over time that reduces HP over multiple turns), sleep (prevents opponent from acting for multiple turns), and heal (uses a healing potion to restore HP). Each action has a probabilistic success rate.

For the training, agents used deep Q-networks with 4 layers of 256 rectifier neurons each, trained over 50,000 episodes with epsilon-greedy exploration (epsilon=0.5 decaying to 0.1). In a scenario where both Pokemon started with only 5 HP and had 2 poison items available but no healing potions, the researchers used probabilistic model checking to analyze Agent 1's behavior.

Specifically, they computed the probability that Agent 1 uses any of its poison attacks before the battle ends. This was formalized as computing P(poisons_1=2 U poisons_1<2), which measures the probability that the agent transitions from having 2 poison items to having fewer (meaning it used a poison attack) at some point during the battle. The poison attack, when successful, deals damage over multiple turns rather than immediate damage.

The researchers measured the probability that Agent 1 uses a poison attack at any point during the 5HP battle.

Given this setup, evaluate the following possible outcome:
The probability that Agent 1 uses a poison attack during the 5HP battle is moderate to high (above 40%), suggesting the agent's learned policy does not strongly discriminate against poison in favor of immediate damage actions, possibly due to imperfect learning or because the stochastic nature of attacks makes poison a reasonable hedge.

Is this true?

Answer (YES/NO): NO